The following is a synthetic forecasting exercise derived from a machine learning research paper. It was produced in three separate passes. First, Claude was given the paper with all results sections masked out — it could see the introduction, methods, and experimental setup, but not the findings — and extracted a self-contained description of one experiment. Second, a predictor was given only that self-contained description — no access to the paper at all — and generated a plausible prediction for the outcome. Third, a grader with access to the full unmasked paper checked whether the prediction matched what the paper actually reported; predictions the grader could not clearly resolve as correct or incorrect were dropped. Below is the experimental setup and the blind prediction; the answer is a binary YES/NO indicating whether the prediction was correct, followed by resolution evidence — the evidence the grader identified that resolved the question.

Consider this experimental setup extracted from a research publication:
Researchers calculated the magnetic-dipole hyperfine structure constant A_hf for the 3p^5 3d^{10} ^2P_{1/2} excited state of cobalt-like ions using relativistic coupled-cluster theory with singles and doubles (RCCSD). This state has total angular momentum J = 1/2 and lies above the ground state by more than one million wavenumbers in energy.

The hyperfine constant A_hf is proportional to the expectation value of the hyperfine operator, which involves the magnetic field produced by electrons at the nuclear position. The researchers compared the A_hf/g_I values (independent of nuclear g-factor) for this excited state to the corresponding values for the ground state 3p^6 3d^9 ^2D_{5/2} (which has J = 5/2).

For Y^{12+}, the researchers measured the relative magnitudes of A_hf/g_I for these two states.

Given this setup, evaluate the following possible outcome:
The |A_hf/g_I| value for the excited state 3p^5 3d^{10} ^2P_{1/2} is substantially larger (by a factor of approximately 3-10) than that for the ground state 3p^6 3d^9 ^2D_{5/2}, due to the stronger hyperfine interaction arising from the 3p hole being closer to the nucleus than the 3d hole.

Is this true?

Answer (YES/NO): NO